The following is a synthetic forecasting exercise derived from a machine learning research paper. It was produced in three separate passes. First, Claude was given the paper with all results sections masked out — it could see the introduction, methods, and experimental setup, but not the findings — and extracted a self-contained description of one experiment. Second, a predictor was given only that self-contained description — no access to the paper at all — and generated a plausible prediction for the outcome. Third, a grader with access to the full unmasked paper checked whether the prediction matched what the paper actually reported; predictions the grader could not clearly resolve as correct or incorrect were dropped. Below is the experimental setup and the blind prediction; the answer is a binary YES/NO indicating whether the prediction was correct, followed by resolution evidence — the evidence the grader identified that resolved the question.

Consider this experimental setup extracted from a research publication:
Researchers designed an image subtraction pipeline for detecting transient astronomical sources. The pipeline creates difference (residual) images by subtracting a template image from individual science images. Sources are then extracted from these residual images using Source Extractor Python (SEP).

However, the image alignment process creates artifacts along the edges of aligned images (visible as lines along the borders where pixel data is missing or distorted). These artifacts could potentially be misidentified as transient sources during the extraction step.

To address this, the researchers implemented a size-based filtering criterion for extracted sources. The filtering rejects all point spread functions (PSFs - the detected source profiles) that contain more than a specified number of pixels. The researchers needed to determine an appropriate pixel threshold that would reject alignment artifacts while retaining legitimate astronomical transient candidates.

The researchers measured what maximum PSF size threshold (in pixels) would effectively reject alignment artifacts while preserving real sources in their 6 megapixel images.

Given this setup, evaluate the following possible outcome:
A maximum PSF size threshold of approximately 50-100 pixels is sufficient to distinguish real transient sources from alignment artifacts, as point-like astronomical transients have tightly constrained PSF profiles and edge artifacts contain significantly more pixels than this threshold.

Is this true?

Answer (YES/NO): NO